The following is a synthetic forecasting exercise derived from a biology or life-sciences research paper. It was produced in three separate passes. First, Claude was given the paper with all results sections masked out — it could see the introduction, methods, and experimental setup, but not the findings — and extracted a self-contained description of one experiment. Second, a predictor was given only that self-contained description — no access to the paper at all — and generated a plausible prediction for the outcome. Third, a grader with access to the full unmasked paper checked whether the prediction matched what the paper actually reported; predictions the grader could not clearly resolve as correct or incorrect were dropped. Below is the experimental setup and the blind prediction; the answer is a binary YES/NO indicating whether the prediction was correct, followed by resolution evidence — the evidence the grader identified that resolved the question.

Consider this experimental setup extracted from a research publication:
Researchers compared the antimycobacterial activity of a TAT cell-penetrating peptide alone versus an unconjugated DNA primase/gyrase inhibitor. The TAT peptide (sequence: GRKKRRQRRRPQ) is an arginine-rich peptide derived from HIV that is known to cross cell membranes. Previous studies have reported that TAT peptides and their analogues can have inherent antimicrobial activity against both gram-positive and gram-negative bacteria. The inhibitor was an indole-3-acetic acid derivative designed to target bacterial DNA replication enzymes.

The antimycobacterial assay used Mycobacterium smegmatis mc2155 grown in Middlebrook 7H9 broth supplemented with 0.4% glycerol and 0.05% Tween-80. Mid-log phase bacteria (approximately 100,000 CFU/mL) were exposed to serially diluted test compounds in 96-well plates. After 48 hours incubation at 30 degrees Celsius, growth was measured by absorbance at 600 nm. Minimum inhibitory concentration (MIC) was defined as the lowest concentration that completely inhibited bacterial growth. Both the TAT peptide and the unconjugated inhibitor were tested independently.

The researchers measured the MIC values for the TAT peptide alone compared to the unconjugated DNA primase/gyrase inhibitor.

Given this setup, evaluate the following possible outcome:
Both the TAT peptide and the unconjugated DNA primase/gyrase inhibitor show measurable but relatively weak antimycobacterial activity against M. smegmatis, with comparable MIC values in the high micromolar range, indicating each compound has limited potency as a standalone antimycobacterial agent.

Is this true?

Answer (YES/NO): NO